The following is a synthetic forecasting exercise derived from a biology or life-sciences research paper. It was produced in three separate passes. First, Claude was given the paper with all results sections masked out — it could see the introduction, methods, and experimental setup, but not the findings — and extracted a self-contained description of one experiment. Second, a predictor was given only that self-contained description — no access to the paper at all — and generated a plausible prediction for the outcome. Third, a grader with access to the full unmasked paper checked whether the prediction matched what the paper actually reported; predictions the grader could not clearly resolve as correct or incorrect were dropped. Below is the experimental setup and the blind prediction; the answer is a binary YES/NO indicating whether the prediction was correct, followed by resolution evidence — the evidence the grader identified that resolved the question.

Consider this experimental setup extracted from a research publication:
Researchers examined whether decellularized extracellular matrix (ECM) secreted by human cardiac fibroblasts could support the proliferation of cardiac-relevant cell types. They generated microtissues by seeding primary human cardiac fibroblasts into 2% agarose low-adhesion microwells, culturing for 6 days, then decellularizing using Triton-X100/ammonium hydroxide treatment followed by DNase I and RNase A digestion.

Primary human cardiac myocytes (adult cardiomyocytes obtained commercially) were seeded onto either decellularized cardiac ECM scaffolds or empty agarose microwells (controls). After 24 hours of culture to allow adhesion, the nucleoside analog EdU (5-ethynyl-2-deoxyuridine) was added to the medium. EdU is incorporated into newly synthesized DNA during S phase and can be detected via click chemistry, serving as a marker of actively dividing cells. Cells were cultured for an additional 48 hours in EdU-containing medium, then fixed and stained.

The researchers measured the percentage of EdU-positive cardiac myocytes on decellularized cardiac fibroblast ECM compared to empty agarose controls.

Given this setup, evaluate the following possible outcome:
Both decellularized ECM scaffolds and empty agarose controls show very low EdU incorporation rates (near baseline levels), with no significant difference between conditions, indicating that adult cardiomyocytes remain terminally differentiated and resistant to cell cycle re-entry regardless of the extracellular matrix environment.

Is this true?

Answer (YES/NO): NO